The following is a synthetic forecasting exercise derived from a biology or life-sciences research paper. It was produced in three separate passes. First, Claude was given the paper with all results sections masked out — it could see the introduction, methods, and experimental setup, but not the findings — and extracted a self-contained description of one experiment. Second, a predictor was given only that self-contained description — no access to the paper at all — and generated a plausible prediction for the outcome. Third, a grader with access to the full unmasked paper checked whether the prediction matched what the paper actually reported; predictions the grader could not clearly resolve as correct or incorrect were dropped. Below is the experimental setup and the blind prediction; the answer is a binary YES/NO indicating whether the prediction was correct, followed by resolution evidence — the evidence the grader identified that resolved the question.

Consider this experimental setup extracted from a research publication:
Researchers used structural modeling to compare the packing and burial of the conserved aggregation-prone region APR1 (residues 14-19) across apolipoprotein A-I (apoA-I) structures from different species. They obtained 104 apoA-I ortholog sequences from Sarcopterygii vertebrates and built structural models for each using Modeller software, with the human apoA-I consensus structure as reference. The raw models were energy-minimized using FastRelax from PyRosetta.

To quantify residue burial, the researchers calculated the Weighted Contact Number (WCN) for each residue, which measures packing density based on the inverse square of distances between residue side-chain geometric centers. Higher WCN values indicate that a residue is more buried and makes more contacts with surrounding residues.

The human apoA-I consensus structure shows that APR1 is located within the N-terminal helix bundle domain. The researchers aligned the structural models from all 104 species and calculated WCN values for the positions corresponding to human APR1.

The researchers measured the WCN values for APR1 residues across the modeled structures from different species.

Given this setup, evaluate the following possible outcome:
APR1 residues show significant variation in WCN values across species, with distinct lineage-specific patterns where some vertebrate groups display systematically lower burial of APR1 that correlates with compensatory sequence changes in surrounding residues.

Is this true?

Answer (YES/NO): NO